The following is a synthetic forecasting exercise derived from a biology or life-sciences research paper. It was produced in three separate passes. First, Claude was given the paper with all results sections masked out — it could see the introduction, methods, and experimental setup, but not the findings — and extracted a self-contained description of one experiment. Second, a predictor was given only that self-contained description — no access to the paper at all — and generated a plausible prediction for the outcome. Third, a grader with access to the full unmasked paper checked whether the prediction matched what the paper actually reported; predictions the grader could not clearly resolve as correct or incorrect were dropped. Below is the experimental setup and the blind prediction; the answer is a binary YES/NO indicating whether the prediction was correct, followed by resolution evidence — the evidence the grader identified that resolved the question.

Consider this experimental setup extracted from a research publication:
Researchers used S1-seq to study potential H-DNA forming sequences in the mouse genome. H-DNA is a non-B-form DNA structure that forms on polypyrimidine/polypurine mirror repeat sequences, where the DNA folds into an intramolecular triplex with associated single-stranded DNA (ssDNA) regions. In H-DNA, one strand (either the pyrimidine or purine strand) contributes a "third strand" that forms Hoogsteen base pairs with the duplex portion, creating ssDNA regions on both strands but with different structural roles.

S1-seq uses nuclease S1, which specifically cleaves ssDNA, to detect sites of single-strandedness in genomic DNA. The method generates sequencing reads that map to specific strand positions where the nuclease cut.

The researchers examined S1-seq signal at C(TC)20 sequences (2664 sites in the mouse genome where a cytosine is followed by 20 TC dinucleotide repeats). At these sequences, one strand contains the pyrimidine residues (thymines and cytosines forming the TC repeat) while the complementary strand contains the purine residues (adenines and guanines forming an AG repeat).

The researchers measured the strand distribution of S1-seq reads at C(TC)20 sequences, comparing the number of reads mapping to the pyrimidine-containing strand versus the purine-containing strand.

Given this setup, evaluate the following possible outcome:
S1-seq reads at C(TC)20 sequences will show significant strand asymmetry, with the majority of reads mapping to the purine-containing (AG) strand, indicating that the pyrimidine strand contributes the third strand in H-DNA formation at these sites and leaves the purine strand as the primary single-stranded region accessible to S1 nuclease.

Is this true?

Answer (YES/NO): NO